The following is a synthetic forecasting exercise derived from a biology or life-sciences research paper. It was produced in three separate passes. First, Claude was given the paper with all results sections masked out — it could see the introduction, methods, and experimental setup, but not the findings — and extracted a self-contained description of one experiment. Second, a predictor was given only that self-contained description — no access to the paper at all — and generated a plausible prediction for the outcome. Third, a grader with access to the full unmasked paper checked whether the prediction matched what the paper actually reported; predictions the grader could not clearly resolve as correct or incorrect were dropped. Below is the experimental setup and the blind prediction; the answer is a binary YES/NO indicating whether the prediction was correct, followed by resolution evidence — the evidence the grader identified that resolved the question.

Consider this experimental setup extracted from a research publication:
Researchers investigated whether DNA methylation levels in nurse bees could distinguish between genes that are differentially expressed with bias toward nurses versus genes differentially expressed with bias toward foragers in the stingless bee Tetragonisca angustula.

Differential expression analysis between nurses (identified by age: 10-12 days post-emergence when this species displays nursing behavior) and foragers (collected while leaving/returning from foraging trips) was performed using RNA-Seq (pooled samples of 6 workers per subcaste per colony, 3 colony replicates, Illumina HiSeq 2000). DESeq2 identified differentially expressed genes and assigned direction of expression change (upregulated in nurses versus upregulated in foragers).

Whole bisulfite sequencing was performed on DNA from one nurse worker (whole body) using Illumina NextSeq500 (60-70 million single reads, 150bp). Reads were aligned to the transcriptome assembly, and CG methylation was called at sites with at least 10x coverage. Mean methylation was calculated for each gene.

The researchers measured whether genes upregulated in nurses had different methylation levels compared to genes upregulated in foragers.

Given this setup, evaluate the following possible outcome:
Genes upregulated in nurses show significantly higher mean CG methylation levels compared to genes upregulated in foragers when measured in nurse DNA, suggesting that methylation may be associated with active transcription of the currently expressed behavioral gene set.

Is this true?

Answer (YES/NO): NO